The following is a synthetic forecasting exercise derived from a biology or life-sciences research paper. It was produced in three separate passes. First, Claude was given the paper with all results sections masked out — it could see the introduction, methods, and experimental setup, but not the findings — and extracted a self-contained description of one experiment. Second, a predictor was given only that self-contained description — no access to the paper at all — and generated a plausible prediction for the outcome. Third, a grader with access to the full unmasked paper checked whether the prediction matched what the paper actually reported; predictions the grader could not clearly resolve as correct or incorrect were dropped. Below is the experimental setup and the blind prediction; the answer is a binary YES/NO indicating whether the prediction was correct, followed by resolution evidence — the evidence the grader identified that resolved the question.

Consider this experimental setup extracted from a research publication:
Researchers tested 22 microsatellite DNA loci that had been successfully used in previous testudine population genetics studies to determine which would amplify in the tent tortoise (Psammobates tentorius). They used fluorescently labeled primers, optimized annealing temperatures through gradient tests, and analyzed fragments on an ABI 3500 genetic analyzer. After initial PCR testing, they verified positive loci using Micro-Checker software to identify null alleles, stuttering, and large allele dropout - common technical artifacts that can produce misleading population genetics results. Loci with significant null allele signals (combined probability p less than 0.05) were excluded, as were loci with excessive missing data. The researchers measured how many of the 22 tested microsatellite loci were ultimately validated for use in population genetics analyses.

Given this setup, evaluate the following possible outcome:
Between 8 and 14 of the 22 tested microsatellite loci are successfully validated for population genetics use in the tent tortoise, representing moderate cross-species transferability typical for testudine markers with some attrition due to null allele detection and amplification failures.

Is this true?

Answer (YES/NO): YES